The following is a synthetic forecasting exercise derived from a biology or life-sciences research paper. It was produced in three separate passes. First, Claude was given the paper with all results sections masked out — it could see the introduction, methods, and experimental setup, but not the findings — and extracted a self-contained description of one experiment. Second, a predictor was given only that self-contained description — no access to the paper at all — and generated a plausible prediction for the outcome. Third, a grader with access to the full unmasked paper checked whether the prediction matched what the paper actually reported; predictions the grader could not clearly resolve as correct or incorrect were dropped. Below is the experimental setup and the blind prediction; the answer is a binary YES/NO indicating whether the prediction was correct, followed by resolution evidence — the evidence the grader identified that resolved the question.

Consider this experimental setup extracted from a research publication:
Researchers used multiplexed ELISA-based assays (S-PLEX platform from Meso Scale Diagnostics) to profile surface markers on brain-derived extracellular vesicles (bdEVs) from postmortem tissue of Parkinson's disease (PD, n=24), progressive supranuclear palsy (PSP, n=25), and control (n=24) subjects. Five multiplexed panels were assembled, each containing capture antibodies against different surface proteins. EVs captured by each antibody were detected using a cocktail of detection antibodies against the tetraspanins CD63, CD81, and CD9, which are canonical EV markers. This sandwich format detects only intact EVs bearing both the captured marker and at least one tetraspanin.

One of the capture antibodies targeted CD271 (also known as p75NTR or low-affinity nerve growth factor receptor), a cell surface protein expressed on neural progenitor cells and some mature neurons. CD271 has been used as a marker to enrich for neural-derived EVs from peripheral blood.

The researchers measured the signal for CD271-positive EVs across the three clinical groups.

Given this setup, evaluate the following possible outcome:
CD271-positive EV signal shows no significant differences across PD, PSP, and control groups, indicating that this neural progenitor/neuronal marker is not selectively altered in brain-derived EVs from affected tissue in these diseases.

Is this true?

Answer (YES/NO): NO